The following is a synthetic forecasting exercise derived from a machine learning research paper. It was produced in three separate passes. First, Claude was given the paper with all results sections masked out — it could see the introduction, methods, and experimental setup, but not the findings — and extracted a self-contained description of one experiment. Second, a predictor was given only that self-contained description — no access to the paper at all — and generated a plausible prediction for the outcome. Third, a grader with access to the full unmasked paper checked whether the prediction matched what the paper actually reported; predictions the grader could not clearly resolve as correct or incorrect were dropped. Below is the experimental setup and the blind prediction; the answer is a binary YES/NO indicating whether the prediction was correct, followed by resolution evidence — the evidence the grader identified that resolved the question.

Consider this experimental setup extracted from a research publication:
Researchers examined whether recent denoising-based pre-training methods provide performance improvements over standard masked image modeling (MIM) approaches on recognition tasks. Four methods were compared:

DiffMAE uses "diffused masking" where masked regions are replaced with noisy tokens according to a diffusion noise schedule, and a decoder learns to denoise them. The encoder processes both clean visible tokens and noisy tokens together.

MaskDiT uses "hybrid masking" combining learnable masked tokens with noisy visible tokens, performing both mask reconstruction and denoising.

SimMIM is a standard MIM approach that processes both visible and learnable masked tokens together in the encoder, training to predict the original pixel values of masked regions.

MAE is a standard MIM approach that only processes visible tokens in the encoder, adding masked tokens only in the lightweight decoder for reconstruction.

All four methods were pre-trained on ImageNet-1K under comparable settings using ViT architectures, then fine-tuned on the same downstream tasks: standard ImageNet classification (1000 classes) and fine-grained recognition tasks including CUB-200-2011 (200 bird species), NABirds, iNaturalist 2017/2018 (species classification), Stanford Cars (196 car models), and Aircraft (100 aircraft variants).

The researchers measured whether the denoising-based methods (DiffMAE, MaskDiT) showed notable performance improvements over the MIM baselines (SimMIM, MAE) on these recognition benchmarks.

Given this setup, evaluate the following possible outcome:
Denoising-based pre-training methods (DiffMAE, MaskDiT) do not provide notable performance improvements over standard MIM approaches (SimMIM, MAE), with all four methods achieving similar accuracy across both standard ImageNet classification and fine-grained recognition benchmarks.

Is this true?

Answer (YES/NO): NO